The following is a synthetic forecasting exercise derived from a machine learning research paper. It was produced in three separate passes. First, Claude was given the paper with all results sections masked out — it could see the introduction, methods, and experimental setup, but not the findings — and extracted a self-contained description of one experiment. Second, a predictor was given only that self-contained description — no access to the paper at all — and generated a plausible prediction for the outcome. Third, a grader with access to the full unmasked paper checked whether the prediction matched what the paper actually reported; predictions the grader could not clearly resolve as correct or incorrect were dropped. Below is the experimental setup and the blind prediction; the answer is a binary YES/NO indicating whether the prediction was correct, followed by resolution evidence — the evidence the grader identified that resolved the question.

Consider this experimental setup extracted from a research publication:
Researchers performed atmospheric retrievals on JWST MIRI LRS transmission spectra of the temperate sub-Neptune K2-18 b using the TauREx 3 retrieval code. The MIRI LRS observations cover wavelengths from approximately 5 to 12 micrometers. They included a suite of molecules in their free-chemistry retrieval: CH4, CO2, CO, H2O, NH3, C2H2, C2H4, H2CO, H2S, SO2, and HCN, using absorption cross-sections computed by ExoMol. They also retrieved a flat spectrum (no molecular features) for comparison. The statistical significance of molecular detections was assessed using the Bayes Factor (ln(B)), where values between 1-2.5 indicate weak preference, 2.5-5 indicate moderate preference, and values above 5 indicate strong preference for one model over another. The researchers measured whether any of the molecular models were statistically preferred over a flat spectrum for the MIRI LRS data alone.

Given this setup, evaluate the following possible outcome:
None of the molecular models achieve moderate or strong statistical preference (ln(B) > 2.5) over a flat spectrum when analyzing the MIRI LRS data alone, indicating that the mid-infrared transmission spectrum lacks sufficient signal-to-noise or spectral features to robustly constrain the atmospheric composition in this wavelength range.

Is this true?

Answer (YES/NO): YES